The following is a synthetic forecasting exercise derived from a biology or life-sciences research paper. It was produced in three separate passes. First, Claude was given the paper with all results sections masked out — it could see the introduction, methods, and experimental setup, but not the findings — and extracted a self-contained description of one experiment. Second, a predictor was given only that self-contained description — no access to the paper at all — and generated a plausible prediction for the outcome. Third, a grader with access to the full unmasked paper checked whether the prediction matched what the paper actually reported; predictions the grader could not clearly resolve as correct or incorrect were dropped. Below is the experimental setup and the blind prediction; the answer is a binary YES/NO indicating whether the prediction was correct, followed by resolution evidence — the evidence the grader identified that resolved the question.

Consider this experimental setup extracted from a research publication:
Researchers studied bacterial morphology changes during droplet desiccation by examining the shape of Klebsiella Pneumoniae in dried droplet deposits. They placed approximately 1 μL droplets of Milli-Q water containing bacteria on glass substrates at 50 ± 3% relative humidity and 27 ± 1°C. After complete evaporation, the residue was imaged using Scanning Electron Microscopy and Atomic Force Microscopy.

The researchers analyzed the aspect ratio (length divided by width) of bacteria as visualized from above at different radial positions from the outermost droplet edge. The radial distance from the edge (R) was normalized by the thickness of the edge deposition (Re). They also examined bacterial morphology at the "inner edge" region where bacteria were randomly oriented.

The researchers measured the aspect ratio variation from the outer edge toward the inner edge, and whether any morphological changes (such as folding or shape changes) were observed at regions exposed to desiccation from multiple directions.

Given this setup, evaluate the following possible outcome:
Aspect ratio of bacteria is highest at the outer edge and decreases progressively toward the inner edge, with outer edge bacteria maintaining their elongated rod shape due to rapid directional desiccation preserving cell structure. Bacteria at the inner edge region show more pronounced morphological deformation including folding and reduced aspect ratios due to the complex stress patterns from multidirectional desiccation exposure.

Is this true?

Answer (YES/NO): NO